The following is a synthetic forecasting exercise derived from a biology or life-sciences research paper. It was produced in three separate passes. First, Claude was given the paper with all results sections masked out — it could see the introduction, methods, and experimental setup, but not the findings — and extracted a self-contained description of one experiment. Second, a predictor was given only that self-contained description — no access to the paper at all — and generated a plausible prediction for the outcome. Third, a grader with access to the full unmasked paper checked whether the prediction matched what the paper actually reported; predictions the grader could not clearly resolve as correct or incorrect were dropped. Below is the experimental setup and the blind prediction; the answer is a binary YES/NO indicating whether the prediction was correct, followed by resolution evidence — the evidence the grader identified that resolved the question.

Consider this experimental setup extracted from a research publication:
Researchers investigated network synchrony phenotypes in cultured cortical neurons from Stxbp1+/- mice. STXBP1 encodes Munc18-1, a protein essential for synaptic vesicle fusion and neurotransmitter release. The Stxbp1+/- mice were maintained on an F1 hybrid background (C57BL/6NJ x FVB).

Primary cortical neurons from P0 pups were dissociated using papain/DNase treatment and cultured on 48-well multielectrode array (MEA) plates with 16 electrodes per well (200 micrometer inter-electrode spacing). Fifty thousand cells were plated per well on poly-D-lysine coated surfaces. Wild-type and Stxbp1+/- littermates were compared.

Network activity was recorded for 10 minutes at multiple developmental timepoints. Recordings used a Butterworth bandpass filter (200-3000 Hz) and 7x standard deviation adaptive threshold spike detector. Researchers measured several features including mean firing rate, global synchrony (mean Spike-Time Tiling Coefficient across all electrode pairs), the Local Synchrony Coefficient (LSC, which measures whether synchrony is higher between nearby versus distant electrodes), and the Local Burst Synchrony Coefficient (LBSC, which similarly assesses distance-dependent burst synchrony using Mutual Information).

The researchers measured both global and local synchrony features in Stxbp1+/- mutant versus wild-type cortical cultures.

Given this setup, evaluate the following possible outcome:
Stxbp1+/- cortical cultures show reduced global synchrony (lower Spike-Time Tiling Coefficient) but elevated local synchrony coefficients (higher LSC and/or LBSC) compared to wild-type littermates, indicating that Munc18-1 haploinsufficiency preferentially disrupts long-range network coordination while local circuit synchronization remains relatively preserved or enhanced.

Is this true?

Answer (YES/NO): NO